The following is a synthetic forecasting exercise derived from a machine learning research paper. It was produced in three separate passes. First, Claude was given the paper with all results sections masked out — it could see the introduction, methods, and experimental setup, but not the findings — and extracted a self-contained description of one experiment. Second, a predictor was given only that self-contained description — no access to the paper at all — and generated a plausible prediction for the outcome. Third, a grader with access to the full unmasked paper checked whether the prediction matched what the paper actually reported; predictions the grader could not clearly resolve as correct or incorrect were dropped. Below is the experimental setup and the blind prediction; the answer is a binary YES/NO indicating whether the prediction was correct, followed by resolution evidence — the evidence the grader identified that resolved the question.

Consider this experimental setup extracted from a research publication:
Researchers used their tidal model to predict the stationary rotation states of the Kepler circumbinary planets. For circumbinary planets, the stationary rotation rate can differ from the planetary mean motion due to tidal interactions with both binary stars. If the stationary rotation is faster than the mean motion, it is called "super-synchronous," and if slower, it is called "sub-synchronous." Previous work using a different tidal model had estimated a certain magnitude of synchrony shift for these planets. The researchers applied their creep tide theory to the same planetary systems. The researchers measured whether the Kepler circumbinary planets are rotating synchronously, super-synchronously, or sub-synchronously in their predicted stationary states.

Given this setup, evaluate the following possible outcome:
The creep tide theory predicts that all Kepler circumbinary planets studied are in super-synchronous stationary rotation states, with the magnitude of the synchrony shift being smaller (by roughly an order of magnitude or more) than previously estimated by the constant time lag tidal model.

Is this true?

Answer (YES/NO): NO